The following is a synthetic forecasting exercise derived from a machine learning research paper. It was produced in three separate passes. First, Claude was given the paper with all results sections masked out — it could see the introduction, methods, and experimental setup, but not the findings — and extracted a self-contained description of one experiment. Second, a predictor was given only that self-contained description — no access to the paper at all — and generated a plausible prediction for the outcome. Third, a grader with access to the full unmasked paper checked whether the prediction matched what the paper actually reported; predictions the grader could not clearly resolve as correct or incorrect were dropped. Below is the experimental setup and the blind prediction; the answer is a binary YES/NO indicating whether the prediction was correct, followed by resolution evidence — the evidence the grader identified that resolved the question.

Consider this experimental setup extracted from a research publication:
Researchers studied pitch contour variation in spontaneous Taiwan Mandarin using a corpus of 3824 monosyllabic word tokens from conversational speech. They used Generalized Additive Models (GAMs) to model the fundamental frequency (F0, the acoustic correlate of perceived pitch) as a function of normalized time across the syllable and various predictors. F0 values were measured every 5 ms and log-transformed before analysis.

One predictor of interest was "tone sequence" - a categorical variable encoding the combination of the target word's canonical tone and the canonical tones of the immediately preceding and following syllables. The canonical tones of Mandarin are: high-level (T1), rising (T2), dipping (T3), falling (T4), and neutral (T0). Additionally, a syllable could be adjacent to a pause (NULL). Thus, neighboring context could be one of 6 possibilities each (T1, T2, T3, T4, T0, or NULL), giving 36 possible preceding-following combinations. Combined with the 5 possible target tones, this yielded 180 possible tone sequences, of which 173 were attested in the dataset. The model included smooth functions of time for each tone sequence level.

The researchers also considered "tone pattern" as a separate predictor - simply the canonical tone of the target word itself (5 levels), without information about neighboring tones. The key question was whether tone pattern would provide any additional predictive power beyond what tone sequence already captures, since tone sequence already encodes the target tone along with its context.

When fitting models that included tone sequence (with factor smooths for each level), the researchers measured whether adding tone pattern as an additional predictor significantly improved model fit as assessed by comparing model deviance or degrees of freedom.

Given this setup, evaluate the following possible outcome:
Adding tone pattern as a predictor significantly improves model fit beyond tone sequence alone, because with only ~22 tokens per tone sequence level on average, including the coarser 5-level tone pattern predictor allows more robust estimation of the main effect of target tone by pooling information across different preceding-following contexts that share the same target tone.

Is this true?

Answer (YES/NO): NO